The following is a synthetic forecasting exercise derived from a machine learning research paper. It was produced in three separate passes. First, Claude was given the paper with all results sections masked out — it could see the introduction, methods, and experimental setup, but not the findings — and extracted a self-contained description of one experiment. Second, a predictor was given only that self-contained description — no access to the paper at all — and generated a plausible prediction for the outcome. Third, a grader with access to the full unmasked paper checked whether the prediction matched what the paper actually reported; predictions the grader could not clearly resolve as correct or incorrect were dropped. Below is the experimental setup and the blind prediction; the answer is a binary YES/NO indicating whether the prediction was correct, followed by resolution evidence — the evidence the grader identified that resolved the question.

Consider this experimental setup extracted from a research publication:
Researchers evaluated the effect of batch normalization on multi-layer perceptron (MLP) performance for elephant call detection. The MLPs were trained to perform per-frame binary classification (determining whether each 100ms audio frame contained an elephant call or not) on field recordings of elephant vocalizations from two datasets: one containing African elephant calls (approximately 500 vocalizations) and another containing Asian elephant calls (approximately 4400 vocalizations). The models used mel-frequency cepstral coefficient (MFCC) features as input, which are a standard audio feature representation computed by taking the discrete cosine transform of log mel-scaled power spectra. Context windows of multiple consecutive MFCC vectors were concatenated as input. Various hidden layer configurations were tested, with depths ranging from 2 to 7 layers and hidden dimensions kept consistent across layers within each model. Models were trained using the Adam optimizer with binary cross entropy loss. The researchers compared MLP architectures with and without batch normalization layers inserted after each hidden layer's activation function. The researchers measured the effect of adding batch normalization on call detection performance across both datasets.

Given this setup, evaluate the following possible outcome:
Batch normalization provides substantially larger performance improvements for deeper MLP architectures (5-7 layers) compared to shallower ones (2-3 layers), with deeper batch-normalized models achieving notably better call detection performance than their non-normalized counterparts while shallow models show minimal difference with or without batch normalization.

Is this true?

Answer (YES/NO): NO